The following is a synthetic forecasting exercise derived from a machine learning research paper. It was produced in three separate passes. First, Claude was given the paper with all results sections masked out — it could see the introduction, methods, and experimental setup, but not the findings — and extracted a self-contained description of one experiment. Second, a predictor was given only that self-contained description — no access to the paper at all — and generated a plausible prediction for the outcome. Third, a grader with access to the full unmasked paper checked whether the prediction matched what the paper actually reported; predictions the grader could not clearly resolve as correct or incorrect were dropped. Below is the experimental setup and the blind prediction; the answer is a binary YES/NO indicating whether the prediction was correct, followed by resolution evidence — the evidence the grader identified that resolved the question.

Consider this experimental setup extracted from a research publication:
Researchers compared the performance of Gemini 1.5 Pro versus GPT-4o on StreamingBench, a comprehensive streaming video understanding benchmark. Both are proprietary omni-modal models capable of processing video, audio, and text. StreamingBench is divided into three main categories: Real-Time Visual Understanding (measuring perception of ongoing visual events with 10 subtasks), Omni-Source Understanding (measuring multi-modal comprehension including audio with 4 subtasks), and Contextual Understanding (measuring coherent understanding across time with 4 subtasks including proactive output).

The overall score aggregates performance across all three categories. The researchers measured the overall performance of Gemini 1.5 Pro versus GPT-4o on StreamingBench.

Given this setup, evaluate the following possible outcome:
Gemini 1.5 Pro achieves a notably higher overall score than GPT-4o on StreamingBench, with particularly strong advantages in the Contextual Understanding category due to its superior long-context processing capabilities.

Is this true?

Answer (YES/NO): NO